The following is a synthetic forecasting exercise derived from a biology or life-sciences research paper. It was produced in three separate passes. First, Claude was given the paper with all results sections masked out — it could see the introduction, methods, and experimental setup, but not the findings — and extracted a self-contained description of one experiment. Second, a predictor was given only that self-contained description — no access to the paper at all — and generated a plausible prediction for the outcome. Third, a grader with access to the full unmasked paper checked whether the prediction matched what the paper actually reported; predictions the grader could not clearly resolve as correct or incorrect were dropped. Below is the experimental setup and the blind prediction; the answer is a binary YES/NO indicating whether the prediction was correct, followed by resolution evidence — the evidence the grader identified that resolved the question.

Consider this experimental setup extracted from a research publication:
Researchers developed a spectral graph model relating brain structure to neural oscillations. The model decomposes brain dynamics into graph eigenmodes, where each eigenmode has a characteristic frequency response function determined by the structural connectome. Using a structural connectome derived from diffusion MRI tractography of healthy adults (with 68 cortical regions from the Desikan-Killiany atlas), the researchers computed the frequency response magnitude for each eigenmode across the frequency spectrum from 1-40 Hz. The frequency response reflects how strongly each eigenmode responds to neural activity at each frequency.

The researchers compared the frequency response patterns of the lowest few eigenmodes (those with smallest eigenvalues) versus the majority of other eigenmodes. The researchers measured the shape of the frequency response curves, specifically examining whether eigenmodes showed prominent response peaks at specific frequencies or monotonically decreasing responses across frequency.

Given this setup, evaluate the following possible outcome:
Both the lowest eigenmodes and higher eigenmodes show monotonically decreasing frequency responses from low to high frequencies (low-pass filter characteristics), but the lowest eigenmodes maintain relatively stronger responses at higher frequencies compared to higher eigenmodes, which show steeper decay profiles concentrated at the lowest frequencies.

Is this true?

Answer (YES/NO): NO